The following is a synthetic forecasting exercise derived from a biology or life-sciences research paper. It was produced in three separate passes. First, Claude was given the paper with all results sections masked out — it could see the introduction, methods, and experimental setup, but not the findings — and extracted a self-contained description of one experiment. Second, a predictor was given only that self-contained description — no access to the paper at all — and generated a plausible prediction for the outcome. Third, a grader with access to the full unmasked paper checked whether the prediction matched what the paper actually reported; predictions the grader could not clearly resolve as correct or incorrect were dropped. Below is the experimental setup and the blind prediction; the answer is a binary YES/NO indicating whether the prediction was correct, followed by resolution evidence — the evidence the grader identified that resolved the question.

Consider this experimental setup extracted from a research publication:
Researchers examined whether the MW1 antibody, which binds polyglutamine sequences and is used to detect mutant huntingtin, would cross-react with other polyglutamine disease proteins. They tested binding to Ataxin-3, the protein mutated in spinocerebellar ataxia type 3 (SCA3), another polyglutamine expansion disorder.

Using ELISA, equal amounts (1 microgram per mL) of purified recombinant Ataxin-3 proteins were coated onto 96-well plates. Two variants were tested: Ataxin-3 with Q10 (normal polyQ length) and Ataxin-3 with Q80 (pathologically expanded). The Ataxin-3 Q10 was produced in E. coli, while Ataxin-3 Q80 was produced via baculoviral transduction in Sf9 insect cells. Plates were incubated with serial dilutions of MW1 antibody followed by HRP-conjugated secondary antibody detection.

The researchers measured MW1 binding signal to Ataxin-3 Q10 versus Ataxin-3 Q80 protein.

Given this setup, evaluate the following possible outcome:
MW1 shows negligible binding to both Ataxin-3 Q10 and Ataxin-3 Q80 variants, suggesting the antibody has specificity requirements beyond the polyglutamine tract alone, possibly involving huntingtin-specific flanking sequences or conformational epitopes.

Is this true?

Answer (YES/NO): NO